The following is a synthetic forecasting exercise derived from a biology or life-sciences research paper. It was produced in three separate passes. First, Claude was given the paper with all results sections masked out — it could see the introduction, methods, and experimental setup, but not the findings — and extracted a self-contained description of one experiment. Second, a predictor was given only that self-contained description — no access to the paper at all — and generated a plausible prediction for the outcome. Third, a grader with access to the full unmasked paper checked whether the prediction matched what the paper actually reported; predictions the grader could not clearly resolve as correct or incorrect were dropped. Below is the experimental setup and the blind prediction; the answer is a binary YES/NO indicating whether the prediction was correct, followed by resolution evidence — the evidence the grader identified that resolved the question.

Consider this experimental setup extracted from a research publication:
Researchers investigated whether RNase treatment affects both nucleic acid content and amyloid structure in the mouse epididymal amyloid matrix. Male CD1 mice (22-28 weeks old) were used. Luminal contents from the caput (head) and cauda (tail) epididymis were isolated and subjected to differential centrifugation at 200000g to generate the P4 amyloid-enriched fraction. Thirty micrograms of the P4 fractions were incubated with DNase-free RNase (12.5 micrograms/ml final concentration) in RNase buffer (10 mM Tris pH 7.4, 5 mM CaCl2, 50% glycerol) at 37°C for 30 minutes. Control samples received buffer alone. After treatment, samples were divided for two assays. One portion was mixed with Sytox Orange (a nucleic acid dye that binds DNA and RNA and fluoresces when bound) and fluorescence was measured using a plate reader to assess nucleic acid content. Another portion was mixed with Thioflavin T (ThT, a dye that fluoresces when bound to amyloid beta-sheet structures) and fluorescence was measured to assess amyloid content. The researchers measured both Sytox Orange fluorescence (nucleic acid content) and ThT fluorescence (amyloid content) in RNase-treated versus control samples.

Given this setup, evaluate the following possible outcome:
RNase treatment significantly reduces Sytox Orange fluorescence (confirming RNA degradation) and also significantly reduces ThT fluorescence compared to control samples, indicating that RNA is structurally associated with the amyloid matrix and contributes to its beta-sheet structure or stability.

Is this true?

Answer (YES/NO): NO